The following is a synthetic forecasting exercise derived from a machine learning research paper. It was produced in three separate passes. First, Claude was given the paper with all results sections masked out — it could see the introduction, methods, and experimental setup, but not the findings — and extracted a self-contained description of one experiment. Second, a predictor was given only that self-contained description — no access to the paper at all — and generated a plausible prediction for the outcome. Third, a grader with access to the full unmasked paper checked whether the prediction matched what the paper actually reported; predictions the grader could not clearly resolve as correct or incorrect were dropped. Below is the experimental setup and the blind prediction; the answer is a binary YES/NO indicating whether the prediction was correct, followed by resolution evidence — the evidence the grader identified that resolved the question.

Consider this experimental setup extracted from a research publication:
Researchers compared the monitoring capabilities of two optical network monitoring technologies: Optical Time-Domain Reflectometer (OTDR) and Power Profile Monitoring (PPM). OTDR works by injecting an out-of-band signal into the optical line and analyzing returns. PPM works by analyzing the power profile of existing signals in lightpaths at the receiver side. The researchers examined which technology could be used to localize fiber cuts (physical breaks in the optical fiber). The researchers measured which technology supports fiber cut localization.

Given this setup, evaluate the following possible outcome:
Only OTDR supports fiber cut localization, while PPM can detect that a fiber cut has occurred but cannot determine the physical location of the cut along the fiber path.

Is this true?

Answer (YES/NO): YES